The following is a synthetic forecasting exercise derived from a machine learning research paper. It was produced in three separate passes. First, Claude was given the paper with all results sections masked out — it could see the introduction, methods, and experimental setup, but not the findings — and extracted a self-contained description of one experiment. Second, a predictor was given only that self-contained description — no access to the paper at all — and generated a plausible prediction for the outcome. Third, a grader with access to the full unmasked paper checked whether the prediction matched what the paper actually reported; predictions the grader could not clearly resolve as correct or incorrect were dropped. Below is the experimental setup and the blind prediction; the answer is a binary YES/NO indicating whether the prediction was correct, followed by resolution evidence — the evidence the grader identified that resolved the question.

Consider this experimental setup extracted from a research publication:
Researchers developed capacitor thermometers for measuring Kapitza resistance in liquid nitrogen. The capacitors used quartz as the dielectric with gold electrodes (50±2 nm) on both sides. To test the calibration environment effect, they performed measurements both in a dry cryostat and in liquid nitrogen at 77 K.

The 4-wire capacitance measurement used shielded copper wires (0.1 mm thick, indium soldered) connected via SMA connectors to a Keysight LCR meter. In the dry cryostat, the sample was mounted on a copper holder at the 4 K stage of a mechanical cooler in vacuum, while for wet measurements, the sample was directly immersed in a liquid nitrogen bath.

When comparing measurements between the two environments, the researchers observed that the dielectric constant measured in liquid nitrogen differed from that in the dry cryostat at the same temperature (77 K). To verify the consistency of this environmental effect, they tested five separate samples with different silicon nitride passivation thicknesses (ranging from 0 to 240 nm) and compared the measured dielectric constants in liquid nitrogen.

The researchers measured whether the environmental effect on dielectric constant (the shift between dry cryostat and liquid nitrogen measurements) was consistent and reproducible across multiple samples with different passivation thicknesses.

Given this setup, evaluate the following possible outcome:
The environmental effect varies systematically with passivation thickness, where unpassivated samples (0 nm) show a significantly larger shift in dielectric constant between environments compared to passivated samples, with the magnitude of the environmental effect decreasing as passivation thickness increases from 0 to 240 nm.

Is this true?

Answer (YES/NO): NO